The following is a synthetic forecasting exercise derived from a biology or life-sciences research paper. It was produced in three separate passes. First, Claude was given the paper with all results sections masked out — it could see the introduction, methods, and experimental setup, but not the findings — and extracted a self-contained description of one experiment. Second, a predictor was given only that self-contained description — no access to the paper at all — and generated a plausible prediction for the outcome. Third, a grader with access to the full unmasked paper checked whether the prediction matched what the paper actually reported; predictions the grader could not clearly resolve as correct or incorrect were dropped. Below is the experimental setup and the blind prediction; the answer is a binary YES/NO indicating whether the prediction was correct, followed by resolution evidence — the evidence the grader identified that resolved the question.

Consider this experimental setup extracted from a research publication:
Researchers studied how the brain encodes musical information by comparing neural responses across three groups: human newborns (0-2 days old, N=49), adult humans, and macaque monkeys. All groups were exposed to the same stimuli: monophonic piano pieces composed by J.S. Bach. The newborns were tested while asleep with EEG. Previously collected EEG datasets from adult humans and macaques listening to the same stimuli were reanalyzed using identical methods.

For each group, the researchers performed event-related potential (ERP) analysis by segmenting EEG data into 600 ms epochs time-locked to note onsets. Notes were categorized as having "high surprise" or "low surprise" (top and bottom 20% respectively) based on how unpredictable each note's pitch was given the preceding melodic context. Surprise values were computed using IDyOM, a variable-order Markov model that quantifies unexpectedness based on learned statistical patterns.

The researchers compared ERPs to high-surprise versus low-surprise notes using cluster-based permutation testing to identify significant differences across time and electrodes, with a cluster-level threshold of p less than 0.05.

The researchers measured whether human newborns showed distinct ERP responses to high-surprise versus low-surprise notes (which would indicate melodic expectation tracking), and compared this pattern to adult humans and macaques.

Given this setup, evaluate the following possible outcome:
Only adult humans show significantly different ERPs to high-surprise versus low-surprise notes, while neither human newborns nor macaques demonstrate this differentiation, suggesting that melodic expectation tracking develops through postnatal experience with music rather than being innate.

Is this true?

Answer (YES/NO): YES